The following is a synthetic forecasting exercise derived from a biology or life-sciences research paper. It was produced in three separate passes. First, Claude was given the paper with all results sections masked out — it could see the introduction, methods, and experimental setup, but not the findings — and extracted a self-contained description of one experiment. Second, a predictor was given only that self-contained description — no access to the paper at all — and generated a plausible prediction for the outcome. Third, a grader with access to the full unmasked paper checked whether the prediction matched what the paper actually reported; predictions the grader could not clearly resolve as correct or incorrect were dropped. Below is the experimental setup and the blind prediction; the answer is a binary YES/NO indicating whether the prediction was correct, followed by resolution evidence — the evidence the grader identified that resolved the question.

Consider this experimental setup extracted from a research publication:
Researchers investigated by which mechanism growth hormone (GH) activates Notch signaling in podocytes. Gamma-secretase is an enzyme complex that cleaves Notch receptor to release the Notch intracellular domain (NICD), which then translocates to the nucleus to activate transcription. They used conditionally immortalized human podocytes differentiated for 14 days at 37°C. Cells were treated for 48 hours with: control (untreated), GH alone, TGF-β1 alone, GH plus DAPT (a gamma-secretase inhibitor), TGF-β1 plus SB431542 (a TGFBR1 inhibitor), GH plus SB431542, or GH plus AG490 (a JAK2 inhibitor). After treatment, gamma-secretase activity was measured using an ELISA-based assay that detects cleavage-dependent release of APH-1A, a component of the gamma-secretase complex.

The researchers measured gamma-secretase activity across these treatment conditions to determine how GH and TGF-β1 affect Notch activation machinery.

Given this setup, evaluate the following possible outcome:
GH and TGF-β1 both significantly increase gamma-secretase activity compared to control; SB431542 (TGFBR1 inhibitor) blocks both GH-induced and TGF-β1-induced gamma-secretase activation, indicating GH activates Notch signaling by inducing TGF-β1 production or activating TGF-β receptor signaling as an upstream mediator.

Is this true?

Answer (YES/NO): YES